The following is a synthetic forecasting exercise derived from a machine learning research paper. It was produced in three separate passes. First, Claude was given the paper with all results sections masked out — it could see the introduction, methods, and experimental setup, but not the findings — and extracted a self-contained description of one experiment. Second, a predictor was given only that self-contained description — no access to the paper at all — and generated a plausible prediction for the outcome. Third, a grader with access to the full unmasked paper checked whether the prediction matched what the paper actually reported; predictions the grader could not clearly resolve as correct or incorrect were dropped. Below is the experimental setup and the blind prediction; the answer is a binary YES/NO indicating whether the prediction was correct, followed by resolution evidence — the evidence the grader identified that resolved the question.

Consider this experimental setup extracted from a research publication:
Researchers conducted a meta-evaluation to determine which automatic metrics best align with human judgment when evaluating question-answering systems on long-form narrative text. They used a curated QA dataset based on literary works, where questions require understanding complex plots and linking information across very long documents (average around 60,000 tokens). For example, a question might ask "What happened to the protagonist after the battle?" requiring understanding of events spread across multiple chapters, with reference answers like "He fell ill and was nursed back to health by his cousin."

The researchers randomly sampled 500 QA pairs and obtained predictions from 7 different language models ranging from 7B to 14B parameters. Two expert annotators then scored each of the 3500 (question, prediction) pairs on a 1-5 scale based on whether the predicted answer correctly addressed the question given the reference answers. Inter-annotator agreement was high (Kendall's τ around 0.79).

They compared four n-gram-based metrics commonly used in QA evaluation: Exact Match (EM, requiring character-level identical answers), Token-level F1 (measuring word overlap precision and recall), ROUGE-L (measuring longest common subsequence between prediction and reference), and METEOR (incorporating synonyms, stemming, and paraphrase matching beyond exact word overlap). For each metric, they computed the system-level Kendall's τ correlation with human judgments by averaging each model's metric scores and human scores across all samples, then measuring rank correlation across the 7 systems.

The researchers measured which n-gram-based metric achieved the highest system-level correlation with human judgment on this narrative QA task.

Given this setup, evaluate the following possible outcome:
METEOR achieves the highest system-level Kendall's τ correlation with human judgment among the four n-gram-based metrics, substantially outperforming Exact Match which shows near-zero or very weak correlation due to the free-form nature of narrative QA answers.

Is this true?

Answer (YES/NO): YES